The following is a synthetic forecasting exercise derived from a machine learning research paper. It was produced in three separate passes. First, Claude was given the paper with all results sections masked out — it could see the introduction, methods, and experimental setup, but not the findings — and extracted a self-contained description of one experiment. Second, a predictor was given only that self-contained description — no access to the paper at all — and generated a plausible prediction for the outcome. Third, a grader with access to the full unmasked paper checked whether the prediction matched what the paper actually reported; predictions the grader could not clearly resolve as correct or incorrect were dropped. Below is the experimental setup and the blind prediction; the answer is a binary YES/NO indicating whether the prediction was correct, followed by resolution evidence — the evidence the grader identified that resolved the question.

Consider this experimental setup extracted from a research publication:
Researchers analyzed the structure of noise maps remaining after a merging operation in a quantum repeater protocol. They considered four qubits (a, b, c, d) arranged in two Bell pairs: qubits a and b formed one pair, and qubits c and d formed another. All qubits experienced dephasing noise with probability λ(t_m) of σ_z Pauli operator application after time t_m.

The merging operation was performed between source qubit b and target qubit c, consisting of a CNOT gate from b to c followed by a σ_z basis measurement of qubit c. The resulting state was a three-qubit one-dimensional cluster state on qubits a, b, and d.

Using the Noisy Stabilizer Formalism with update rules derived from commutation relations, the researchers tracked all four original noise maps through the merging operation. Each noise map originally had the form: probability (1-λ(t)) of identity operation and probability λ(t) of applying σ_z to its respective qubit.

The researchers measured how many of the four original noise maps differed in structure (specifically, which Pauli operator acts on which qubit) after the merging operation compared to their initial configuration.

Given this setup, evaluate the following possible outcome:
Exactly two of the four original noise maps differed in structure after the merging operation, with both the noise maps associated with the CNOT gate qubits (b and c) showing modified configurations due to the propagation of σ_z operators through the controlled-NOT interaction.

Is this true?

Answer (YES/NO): NO